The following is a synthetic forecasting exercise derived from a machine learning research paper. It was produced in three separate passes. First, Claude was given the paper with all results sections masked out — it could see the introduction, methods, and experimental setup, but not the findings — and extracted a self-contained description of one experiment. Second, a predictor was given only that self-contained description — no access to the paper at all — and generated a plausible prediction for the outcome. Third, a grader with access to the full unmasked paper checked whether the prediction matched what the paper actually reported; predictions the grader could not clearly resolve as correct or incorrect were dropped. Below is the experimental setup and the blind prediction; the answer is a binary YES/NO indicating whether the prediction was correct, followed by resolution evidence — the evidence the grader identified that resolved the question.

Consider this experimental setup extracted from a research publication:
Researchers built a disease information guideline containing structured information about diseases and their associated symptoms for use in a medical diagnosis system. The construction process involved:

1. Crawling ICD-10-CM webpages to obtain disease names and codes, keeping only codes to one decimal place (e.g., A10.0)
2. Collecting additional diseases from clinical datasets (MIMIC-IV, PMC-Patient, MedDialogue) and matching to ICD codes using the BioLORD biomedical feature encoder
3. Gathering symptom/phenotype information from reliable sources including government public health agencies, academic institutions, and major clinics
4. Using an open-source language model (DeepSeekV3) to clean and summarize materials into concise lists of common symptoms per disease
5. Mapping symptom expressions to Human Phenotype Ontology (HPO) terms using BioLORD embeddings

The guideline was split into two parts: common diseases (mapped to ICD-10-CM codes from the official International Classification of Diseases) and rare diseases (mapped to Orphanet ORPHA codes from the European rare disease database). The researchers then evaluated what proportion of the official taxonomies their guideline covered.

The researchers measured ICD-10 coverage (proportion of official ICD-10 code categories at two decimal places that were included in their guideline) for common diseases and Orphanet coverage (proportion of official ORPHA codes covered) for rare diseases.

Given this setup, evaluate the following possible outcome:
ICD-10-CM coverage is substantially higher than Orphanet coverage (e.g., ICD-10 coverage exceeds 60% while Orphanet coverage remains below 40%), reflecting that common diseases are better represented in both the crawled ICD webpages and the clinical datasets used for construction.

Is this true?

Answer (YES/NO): YES